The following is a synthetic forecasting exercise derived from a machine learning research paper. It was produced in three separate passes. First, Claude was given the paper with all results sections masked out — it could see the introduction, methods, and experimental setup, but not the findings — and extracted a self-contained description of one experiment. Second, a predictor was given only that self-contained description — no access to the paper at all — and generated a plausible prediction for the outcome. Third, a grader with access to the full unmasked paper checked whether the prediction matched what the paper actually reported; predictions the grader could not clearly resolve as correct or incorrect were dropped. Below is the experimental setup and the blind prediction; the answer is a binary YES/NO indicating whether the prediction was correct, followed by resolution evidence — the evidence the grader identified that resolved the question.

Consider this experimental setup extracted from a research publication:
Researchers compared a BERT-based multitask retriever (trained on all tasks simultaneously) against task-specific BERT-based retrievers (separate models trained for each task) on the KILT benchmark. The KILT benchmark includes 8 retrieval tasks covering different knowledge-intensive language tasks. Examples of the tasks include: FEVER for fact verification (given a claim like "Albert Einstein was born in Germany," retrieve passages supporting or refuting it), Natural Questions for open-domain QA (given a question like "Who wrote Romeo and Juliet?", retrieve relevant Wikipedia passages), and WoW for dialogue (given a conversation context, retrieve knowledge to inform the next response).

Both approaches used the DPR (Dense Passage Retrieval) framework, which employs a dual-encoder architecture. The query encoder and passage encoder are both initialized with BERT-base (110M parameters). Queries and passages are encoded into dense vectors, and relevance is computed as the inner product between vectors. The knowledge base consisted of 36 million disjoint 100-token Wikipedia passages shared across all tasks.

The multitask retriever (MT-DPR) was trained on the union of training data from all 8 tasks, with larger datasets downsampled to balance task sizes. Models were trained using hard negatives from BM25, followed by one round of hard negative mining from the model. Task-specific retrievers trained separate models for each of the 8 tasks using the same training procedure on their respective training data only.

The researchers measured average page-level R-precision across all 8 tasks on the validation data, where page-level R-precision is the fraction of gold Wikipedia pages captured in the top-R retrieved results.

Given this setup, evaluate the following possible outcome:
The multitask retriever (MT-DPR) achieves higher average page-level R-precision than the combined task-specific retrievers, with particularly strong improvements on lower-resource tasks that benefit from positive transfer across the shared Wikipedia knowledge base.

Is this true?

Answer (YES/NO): NO